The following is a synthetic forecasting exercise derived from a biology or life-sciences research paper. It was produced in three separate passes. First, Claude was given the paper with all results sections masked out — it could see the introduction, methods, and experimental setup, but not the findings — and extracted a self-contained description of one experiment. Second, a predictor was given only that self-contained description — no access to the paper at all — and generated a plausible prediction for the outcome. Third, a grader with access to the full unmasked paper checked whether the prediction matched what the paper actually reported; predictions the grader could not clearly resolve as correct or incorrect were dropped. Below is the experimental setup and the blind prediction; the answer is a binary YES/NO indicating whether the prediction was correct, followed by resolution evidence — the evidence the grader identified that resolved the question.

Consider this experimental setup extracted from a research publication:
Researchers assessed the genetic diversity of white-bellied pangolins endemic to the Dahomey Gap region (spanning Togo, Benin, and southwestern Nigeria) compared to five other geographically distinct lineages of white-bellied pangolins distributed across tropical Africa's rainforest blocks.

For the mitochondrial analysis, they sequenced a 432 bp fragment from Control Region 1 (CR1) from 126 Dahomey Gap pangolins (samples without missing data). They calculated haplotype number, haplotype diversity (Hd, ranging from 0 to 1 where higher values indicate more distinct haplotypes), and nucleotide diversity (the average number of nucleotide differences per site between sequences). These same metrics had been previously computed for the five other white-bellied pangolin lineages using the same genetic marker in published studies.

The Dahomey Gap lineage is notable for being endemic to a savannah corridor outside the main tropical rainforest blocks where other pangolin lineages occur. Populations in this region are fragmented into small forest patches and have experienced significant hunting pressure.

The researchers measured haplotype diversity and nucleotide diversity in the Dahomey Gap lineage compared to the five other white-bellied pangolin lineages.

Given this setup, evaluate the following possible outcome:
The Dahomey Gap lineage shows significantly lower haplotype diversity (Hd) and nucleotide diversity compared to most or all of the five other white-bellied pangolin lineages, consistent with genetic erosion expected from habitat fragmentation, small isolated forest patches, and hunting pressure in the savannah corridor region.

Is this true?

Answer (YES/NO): YES